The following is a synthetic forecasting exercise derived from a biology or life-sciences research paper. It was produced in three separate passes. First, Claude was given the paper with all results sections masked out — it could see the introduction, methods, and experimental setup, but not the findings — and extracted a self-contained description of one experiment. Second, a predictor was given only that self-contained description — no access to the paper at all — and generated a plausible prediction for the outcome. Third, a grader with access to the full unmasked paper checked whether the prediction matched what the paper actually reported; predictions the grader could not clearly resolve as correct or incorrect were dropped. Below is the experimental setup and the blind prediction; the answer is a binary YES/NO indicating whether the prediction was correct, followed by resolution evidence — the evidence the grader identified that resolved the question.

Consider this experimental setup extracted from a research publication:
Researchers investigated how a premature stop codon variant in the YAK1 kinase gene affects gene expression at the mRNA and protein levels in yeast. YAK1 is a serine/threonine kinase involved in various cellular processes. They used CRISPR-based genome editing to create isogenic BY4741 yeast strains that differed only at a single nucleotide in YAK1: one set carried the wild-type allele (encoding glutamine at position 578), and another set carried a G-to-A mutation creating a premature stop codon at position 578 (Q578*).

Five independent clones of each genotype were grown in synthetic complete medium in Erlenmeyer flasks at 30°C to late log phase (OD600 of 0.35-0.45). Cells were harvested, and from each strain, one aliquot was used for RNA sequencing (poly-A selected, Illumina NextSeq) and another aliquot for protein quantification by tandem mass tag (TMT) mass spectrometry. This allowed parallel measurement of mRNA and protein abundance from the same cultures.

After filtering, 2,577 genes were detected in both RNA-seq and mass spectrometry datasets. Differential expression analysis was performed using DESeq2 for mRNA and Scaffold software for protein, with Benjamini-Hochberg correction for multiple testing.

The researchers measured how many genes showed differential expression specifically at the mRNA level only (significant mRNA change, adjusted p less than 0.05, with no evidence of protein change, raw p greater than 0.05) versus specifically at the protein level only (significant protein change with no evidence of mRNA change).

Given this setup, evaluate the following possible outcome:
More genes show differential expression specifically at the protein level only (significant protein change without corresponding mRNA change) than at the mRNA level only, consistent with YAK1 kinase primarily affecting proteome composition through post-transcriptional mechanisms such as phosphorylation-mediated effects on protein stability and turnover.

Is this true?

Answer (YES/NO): NO